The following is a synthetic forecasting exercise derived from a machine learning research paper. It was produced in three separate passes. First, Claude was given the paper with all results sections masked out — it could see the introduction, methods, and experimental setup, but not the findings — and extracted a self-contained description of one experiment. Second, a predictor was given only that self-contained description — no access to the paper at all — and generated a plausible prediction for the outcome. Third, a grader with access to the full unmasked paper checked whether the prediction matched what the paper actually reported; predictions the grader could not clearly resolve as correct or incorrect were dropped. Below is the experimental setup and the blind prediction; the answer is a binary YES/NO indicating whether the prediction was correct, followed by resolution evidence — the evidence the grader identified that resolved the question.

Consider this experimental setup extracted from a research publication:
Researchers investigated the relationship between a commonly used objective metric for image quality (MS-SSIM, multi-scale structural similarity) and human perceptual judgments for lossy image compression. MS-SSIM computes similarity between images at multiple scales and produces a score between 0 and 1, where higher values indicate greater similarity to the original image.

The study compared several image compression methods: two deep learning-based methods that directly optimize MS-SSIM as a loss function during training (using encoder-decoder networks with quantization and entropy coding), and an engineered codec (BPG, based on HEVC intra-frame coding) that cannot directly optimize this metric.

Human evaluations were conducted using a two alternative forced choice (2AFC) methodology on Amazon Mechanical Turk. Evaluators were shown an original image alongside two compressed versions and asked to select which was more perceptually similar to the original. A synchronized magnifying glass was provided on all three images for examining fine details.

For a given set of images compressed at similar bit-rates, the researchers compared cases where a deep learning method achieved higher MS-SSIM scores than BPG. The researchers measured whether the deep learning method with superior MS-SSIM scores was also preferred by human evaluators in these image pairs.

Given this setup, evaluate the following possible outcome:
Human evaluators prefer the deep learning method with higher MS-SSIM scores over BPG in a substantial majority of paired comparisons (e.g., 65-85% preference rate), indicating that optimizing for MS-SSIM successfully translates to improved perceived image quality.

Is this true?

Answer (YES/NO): NO